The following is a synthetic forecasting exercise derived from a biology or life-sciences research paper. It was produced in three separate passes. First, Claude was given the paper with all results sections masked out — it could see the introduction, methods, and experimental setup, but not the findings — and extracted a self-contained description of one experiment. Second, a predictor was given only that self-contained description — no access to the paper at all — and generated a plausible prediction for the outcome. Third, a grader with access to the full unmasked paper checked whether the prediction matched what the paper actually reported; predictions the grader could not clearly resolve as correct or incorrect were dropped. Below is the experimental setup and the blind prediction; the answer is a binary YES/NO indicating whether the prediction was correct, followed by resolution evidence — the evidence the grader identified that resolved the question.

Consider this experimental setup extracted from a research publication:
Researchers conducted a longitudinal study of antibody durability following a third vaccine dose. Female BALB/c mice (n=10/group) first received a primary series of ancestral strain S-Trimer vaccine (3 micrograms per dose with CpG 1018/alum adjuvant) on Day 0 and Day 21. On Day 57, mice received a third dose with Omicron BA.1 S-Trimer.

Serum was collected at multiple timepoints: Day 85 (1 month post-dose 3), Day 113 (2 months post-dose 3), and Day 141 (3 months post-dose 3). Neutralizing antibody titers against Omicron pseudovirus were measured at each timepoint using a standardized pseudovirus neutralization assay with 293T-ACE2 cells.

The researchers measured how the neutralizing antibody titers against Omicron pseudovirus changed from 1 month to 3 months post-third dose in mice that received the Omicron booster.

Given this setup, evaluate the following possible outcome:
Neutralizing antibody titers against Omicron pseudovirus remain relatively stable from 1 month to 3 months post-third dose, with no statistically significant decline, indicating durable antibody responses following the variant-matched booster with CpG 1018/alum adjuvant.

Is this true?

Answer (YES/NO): YES